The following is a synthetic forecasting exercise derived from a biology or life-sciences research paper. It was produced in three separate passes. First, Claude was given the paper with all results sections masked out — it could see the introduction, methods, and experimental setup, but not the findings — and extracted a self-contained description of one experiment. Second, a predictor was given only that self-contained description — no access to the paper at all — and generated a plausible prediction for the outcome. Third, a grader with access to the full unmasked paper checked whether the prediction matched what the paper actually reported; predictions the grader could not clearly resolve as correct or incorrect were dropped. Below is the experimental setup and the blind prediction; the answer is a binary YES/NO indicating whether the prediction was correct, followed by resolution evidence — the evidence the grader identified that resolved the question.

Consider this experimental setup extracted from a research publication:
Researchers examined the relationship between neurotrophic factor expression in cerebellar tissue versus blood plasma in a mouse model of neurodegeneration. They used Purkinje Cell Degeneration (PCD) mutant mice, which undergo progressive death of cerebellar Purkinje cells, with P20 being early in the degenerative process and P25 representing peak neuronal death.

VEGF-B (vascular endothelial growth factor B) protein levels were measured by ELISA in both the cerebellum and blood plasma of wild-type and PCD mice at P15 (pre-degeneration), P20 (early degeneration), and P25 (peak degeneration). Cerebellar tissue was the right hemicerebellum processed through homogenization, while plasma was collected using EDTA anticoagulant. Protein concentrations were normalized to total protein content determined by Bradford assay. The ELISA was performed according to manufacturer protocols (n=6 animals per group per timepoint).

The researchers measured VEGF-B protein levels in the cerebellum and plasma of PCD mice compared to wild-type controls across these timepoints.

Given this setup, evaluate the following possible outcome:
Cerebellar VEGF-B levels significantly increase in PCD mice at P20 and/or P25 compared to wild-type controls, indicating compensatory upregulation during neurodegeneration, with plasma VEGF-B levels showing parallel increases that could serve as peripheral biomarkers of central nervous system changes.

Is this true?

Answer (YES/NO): NO